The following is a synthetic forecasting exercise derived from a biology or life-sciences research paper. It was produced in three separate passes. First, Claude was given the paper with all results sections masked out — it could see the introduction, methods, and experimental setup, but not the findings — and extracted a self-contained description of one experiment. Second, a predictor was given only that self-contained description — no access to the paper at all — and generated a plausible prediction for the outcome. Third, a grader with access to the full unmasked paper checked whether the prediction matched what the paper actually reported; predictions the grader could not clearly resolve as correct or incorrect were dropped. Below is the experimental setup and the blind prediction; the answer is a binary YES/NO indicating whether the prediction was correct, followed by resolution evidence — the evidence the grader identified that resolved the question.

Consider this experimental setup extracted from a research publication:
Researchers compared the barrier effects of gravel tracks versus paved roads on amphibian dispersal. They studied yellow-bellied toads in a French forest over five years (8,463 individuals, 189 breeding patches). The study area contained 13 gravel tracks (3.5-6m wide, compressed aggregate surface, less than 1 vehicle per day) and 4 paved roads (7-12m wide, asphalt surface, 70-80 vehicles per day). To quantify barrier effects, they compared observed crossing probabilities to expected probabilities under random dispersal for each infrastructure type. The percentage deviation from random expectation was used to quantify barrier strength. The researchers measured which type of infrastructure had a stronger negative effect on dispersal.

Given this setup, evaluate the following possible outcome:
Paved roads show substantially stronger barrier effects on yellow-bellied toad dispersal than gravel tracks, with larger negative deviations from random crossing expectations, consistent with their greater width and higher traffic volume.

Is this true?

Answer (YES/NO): YES